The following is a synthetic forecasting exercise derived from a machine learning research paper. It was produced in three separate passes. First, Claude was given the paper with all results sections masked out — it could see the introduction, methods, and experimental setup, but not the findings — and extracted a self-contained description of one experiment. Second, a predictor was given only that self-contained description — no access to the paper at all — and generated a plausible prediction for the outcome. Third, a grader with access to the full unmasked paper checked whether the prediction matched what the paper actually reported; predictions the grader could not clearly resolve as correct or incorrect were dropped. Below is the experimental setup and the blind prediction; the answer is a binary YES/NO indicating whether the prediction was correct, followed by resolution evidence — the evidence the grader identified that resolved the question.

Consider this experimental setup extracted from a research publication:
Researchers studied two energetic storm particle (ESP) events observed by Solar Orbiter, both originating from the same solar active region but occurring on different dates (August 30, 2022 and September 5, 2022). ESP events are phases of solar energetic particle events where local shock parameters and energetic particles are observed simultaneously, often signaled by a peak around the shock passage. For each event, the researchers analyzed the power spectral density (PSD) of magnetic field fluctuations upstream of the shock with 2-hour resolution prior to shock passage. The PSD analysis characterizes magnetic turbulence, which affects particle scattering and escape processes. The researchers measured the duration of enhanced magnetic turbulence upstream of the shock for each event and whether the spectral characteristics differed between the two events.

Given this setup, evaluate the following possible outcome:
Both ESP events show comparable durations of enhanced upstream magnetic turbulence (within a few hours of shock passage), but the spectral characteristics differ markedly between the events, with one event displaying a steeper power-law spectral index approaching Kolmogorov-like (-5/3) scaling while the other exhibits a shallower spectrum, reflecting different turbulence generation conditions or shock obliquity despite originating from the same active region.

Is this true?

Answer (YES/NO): NO